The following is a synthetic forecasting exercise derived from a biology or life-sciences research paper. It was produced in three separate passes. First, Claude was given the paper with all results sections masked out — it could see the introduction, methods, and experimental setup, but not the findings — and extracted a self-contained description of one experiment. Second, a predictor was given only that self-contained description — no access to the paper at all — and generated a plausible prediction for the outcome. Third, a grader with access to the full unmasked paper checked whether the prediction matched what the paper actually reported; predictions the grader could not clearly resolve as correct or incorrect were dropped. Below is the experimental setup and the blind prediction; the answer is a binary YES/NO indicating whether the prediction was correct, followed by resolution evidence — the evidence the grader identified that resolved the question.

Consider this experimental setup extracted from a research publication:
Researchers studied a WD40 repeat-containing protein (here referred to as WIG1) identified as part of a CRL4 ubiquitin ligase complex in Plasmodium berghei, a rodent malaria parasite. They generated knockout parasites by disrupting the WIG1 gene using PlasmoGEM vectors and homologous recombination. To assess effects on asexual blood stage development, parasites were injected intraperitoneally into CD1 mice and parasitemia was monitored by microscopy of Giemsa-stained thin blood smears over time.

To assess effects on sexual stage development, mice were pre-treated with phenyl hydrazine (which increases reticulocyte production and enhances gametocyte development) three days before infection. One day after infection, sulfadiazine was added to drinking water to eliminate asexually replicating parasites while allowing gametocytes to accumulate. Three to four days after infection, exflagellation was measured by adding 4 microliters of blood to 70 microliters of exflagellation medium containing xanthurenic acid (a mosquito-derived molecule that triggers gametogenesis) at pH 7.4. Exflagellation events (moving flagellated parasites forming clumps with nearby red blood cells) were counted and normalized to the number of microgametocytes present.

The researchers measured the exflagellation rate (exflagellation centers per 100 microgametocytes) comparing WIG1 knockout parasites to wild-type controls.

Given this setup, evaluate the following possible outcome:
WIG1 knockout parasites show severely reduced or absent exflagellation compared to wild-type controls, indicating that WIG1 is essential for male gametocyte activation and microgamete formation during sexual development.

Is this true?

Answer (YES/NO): YES